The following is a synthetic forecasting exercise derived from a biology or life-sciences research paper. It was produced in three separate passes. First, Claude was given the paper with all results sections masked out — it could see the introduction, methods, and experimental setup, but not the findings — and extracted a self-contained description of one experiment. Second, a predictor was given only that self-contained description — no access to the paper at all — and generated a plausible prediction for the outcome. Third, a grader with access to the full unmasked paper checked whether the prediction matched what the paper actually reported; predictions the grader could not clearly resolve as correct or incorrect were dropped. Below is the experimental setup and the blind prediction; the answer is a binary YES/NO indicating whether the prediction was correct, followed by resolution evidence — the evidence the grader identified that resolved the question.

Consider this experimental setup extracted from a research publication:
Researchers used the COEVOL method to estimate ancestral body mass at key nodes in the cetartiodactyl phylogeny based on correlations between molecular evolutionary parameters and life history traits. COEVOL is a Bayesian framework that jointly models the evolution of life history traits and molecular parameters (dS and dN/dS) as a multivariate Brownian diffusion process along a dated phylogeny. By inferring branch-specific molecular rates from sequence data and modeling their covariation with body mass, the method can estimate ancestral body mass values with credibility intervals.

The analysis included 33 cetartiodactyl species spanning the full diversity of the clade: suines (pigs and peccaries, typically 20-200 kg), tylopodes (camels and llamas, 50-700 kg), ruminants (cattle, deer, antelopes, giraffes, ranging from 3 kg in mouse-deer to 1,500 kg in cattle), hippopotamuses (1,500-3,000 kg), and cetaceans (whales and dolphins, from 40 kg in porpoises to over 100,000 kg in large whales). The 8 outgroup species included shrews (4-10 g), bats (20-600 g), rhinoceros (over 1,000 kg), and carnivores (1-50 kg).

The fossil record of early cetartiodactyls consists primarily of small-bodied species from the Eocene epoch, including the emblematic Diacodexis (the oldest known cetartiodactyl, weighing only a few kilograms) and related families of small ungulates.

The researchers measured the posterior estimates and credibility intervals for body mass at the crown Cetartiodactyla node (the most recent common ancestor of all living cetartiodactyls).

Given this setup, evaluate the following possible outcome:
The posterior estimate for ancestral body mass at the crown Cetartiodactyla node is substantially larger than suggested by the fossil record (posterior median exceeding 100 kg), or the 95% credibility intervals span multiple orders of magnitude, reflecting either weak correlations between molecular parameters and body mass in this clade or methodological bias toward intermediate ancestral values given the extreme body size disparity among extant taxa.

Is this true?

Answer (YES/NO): NO